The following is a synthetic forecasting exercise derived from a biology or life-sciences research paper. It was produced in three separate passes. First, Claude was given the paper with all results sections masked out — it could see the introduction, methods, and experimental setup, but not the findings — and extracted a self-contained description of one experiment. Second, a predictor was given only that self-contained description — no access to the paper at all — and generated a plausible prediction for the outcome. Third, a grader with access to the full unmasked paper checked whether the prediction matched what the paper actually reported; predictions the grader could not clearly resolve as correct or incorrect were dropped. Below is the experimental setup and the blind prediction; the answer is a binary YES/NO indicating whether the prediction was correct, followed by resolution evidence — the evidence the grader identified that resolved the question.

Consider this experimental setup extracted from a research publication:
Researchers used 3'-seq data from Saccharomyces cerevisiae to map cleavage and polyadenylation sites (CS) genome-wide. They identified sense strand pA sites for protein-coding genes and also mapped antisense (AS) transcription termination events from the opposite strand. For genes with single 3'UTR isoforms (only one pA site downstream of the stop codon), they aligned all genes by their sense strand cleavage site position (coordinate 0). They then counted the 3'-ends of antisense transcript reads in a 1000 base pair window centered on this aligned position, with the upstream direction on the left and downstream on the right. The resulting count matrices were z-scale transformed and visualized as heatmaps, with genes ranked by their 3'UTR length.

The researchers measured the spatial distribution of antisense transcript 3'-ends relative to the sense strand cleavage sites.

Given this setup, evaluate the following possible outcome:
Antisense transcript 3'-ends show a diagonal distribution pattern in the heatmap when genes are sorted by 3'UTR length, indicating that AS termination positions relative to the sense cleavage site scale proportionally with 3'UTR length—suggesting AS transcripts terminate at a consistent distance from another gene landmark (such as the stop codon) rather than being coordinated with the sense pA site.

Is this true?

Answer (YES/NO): NO